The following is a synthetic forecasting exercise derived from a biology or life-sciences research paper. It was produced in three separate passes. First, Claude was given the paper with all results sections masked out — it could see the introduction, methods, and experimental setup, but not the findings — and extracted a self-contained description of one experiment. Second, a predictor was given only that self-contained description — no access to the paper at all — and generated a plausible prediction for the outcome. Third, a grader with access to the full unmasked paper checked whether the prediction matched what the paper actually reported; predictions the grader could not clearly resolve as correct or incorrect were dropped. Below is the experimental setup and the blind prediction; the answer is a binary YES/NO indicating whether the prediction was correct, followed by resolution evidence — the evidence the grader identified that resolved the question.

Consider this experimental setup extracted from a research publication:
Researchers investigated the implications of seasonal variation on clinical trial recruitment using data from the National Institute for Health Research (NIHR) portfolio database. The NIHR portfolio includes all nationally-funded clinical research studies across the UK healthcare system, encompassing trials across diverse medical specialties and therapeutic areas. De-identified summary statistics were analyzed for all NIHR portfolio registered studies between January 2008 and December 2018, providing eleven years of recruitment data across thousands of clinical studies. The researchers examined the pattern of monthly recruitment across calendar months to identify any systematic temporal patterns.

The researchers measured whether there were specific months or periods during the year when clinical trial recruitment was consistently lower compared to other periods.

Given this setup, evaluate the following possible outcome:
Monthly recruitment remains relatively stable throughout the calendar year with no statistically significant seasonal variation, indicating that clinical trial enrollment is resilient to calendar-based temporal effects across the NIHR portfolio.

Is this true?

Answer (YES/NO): NO